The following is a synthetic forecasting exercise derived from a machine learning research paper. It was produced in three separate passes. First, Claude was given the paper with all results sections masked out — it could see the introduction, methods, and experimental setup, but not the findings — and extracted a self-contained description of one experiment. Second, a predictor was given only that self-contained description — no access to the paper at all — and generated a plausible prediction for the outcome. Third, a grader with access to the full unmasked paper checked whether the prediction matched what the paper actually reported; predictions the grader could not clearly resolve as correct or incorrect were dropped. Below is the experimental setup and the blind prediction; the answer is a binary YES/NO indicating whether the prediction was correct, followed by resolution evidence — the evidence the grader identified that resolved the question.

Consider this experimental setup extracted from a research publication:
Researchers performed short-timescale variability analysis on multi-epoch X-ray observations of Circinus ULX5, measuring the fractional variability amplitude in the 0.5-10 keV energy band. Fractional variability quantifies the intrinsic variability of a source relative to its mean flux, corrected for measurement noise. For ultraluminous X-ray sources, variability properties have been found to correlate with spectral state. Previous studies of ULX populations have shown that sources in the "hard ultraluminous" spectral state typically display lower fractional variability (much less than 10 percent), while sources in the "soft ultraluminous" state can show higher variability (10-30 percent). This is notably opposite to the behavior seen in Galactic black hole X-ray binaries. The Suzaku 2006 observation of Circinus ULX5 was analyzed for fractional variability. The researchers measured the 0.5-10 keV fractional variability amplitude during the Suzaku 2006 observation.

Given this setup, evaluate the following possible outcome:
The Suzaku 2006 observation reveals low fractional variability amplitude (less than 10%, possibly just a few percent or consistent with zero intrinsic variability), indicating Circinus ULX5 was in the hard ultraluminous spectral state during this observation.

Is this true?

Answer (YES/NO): NO